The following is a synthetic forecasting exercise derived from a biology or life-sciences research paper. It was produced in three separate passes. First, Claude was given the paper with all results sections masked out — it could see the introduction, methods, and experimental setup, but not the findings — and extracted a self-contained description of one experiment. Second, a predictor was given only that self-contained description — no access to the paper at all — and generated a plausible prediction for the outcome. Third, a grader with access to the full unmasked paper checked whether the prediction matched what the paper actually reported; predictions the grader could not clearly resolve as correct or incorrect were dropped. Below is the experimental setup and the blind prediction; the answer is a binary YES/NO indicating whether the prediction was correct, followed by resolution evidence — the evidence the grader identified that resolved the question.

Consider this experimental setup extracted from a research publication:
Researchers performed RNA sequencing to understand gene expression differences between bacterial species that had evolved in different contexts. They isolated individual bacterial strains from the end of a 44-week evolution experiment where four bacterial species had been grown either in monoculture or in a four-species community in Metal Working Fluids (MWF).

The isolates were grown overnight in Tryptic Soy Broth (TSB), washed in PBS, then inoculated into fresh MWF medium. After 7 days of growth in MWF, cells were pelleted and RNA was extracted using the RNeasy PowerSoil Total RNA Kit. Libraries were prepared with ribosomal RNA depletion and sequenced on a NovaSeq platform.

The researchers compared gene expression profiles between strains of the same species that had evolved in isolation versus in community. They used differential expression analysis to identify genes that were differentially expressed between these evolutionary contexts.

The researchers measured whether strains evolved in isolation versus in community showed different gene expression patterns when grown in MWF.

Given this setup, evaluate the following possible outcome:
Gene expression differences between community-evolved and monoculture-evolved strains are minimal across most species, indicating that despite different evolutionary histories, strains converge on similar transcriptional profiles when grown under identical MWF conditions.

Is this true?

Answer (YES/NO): NO